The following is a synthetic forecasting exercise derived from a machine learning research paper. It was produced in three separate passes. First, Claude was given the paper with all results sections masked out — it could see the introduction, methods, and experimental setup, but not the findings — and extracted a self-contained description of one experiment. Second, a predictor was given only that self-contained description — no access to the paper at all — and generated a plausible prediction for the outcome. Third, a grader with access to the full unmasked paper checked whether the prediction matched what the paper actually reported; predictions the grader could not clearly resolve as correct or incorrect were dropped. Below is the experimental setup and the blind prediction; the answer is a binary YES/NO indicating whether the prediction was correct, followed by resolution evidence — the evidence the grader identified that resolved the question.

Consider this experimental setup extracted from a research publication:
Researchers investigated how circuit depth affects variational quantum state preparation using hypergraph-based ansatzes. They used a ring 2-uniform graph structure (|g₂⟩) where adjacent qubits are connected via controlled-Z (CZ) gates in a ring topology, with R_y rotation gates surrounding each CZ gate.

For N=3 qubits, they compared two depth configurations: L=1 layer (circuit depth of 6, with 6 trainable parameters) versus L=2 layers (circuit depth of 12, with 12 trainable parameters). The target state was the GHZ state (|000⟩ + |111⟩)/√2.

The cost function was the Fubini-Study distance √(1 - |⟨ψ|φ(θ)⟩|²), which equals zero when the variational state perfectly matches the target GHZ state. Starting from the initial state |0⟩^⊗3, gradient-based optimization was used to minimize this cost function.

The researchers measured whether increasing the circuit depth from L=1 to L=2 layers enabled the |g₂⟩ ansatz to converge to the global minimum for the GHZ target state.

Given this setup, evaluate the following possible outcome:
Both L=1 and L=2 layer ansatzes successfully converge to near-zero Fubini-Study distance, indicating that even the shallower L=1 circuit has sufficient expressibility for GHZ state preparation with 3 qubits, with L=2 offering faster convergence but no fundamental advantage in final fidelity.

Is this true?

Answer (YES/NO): NO